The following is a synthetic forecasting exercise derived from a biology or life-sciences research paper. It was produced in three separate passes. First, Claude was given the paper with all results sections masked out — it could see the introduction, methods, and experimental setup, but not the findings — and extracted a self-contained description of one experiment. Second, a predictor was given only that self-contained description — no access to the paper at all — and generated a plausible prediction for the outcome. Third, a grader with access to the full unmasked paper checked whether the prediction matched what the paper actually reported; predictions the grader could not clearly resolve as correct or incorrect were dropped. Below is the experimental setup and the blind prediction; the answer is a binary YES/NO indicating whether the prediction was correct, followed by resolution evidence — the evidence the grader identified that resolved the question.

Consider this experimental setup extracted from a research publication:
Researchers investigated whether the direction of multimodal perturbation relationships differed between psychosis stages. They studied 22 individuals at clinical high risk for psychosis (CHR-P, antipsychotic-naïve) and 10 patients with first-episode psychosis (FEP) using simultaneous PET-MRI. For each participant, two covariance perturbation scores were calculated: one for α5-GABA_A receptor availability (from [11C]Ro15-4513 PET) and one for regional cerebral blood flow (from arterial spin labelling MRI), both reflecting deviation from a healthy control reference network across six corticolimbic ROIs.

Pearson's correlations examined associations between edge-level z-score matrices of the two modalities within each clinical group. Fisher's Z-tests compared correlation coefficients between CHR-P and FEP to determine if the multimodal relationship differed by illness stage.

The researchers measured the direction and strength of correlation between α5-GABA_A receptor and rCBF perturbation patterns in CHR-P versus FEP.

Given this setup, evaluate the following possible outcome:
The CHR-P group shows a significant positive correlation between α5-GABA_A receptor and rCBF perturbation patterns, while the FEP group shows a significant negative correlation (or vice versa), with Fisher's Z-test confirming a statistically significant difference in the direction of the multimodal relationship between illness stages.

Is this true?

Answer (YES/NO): NO